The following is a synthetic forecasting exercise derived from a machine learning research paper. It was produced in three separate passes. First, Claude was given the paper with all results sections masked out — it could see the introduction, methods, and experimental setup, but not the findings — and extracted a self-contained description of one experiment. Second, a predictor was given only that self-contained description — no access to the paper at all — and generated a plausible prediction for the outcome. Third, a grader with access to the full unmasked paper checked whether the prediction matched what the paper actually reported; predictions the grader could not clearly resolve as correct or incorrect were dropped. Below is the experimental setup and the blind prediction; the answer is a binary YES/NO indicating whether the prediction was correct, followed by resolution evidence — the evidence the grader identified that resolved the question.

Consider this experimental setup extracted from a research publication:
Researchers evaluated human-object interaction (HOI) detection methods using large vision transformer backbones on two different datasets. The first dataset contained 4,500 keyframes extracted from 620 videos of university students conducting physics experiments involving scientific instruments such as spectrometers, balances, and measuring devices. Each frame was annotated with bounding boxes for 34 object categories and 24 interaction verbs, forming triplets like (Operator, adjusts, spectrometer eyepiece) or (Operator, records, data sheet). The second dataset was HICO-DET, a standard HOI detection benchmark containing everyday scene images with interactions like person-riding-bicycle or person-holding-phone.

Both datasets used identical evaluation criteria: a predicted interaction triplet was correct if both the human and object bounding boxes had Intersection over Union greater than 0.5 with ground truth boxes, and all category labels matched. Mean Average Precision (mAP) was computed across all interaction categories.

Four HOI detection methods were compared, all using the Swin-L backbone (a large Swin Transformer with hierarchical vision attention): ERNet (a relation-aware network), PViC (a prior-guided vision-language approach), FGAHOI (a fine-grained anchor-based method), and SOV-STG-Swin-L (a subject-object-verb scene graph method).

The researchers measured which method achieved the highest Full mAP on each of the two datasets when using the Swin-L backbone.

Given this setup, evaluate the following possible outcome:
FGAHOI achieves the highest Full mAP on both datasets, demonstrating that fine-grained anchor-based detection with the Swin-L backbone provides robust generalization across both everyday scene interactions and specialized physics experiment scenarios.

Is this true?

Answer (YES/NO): NO